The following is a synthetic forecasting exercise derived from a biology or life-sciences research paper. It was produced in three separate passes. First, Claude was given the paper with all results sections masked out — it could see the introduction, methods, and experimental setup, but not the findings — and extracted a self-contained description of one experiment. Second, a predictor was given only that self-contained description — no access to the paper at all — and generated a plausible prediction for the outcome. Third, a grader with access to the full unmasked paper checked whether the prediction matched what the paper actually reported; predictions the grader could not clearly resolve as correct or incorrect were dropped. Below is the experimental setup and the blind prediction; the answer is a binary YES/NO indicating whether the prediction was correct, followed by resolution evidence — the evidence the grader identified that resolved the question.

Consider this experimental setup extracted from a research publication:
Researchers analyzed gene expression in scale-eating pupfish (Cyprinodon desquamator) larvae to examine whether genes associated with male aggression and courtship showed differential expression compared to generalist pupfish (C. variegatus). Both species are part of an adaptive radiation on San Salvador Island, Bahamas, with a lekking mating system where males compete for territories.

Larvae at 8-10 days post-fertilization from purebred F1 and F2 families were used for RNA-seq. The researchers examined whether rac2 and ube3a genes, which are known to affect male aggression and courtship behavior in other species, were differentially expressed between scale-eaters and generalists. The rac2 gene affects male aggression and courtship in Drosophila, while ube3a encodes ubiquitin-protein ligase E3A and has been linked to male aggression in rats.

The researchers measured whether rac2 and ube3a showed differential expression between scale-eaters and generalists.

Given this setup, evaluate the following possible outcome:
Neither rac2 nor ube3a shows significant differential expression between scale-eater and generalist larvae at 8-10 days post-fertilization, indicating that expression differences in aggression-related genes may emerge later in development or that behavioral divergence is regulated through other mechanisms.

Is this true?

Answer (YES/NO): NO